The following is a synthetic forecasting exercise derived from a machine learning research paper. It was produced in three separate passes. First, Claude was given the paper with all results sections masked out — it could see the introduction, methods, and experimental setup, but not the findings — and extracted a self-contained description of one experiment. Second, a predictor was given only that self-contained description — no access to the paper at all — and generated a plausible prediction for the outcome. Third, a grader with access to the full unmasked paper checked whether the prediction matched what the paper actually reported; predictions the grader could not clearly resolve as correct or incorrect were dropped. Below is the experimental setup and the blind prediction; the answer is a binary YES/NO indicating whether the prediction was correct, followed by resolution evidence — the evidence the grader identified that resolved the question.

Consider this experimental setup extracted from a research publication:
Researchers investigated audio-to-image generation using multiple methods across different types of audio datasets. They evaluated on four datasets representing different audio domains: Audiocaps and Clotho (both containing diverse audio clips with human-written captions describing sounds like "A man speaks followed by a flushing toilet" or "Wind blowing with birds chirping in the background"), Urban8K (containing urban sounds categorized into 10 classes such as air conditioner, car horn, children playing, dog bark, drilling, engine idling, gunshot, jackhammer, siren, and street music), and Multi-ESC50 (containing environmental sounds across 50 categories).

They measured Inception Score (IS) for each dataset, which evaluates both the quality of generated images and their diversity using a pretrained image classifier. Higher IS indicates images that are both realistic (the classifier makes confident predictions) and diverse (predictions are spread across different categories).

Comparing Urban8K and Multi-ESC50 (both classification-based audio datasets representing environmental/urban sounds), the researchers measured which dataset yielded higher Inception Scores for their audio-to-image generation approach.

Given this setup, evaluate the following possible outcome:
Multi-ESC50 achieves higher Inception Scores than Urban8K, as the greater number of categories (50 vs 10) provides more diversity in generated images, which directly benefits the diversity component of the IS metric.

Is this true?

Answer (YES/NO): YES